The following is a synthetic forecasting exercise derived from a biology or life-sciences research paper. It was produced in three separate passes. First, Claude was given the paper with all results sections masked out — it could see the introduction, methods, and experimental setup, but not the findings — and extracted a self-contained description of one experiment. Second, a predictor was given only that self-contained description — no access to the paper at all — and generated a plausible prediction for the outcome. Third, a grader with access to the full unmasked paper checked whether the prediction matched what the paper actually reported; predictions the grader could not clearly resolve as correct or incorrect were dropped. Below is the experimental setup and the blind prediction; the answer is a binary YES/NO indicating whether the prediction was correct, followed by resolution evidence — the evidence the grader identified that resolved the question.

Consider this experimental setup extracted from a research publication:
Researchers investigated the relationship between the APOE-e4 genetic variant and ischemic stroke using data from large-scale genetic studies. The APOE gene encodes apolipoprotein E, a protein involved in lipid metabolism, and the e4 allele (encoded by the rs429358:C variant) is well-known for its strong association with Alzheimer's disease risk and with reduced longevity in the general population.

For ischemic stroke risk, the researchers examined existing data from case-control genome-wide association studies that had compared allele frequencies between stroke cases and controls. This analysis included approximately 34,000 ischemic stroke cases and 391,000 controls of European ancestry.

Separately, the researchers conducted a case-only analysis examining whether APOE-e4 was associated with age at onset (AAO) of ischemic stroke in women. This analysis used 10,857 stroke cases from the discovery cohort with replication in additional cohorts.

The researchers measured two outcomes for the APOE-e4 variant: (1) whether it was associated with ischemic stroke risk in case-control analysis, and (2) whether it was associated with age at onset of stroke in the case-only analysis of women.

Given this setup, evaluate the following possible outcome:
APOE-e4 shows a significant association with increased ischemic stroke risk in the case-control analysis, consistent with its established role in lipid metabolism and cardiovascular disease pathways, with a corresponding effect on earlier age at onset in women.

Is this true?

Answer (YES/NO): NO